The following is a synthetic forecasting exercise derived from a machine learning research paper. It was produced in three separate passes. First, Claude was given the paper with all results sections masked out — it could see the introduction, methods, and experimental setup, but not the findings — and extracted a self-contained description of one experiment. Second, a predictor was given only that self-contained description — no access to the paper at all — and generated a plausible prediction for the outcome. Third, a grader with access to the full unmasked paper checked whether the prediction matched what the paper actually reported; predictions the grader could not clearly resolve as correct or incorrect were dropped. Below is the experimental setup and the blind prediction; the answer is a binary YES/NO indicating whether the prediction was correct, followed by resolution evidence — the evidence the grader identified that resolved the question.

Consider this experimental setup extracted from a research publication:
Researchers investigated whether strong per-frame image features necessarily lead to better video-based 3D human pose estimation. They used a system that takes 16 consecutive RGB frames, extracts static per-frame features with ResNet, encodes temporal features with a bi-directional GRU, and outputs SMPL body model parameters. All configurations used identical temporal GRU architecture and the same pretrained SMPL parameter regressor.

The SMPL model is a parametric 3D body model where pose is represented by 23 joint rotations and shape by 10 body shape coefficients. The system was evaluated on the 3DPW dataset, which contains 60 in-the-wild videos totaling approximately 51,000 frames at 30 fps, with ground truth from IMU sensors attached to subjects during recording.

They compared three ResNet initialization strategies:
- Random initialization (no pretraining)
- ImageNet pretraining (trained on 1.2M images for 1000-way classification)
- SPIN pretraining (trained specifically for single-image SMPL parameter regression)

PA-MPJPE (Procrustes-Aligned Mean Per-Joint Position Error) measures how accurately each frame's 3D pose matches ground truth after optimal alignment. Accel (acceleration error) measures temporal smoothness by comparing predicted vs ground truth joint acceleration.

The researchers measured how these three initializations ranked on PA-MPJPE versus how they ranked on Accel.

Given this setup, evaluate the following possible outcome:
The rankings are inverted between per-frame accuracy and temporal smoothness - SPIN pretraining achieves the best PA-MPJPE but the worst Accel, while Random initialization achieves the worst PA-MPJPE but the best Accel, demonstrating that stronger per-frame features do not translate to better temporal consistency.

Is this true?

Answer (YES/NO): NO